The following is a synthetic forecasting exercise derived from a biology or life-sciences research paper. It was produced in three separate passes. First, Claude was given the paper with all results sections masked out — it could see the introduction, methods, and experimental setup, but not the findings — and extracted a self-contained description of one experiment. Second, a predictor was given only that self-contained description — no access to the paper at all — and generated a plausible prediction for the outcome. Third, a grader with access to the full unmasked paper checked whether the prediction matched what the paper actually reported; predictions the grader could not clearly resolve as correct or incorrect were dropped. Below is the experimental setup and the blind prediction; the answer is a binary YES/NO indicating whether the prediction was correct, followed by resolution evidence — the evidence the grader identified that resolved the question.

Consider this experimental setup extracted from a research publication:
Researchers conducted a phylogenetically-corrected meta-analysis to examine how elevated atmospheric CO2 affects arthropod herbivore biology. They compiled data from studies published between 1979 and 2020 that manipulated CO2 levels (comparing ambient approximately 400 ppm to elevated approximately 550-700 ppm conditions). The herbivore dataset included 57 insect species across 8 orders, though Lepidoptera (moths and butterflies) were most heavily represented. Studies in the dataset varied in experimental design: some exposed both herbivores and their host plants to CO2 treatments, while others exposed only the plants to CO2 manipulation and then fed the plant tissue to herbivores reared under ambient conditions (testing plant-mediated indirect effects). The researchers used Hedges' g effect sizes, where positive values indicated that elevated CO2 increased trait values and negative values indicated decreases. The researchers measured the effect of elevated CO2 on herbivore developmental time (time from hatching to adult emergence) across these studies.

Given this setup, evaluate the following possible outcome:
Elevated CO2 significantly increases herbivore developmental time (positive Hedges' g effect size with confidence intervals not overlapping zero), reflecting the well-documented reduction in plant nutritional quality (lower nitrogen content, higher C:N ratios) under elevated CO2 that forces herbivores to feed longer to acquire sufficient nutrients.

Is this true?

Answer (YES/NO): YES